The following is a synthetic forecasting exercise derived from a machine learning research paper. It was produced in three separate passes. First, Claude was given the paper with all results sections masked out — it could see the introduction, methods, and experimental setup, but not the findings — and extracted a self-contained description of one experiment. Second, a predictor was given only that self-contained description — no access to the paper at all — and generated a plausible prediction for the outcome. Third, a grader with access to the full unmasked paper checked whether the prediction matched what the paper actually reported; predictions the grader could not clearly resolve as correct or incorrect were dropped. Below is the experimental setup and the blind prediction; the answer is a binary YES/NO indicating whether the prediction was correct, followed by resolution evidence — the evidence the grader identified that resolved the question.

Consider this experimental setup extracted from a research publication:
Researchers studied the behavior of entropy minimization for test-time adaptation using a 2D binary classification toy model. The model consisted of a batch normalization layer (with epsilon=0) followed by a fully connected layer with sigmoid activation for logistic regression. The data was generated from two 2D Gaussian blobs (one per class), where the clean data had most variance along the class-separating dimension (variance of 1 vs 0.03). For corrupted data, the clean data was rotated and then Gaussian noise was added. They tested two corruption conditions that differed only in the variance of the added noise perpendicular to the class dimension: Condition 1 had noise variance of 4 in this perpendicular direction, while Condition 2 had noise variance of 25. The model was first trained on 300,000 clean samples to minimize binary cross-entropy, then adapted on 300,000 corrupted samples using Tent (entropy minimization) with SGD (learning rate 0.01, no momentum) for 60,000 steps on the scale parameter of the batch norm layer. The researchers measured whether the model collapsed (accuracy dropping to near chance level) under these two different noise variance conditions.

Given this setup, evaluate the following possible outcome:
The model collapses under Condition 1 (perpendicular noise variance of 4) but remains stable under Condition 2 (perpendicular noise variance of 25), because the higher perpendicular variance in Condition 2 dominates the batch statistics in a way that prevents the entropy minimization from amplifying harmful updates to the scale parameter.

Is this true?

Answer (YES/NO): NO